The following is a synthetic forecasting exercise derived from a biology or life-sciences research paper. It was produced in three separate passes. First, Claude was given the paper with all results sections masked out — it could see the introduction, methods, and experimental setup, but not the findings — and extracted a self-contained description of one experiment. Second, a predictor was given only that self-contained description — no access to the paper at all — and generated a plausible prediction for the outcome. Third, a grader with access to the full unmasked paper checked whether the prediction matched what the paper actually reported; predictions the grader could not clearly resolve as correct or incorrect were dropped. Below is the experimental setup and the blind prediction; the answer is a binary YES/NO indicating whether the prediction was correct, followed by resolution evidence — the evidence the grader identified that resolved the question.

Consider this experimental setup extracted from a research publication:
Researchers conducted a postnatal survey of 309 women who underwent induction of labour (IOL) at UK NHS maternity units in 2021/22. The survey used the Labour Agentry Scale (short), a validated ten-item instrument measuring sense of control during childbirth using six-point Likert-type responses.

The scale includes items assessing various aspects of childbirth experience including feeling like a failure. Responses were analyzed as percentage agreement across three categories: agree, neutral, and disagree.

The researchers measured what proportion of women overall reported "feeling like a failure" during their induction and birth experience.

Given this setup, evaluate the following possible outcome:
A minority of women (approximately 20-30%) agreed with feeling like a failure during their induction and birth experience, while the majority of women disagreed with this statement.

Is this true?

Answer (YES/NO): NO